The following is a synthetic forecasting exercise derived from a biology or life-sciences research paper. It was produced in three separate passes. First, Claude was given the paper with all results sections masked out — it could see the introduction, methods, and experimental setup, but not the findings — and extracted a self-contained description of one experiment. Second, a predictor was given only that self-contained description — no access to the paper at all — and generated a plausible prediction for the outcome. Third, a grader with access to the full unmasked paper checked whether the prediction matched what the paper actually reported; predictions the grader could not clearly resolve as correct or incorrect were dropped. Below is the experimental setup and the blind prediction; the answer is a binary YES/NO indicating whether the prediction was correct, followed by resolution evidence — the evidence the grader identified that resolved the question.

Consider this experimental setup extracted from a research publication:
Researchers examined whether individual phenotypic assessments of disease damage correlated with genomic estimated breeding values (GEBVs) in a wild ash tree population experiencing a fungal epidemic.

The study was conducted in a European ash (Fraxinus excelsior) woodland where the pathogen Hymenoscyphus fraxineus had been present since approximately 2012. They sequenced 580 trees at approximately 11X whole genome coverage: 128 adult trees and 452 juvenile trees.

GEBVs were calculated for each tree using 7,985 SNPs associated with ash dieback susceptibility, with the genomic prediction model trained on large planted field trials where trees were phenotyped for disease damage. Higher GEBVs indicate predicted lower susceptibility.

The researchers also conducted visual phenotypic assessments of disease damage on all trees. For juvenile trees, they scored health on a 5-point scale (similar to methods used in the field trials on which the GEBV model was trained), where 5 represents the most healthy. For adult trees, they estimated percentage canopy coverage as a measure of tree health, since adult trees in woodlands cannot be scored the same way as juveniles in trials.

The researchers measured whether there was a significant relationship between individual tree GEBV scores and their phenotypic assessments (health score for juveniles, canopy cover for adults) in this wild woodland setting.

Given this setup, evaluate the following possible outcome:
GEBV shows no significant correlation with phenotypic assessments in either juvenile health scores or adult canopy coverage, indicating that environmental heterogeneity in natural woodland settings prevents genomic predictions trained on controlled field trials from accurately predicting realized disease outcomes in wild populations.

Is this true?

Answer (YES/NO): YES